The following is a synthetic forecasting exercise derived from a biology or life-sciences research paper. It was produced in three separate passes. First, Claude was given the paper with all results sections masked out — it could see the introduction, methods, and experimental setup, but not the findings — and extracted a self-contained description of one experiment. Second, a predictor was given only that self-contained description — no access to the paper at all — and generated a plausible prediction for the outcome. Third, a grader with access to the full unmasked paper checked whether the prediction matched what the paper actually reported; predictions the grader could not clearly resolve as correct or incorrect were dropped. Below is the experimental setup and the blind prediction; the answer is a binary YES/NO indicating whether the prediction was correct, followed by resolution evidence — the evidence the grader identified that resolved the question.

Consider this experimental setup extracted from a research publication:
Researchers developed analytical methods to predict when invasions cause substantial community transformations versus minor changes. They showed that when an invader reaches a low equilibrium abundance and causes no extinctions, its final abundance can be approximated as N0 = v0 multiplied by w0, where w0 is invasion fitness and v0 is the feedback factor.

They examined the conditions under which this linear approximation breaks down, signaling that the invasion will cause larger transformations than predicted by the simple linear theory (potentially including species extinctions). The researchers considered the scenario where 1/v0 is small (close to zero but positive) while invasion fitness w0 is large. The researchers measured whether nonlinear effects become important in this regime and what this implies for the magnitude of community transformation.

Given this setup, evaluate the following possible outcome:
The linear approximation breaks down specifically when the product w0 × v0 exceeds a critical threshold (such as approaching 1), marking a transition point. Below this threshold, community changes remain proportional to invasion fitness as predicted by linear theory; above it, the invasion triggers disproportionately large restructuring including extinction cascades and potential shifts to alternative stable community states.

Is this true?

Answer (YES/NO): NO